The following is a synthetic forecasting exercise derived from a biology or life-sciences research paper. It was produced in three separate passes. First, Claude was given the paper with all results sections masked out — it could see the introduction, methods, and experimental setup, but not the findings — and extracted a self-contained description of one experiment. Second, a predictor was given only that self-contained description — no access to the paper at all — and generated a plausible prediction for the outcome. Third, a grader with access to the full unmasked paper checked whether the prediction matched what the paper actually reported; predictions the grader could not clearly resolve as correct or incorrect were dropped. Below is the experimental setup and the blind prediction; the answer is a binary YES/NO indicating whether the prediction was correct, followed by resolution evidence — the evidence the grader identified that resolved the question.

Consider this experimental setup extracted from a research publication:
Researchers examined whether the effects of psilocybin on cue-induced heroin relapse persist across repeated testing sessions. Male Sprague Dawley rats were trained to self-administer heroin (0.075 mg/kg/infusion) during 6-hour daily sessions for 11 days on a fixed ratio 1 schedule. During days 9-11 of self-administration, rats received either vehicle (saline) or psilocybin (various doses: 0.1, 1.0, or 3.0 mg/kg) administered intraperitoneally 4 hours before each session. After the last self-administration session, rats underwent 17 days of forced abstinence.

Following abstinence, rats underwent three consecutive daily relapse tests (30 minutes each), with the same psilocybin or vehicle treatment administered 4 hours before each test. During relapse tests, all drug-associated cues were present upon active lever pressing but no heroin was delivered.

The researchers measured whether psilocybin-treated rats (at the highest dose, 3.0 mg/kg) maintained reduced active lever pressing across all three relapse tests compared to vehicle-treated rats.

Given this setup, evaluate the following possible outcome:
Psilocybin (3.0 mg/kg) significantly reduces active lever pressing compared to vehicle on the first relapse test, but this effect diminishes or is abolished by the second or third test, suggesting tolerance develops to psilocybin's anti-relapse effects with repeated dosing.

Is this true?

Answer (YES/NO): NO